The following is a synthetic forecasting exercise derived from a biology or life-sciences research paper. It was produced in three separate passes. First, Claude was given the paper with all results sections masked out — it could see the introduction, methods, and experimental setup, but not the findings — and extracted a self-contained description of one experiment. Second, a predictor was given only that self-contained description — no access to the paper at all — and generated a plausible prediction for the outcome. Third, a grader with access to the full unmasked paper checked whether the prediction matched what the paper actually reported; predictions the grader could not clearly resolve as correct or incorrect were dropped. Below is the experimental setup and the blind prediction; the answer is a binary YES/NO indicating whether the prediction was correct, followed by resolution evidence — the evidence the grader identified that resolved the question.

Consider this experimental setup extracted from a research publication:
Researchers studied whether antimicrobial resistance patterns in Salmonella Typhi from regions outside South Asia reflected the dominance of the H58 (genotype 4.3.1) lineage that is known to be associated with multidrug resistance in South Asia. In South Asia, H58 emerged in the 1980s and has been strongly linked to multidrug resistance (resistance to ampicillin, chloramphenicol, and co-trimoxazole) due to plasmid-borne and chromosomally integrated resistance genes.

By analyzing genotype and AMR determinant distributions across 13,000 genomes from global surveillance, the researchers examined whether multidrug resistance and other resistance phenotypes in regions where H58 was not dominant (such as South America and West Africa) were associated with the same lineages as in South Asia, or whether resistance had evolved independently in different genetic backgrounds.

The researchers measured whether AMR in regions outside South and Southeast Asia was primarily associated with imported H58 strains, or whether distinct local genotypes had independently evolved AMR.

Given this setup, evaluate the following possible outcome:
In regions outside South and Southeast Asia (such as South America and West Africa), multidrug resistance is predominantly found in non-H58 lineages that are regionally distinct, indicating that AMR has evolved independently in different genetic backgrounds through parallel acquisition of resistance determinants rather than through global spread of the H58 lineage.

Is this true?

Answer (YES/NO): YES